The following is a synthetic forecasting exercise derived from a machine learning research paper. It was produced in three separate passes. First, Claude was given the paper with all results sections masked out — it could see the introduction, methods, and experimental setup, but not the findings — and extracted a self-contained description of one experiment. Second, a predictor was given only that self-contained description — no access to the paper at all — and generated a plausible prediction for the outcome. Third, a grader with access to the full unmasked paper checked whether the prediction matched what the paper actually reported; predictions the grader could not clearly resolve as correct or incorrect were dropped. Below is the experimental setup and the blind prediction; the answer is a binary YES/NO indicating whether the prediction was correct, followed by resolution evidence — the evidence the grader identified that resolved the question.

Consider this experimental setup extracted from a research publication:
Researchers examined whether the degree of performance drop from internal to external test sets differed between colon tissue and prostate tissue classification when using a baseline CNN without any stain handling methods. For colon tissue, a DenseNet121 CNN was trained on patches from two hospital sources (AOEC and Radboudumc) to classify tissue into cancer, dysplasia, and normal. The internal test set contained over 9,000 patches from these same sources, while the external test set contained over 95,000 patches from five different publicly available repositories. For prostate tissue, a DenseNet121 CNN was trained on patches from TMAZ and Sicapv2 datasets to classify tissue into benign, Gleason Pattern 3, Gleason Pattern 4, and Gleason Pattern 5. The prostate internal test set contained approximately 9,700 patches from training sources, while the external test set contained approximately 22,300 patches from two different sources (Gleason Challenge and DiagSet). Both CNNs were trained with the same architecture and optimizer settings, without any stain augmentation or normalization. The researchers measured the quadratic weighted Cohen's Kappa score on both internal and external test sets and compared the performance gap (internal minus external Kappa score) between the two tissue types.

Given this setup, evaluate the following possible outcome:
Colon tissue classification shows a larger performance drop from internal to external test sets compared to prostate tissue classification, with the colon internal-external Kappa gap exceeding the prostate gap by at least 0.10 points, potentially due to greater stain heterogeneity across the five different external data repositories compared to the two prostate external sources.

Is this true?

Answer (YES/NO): NO